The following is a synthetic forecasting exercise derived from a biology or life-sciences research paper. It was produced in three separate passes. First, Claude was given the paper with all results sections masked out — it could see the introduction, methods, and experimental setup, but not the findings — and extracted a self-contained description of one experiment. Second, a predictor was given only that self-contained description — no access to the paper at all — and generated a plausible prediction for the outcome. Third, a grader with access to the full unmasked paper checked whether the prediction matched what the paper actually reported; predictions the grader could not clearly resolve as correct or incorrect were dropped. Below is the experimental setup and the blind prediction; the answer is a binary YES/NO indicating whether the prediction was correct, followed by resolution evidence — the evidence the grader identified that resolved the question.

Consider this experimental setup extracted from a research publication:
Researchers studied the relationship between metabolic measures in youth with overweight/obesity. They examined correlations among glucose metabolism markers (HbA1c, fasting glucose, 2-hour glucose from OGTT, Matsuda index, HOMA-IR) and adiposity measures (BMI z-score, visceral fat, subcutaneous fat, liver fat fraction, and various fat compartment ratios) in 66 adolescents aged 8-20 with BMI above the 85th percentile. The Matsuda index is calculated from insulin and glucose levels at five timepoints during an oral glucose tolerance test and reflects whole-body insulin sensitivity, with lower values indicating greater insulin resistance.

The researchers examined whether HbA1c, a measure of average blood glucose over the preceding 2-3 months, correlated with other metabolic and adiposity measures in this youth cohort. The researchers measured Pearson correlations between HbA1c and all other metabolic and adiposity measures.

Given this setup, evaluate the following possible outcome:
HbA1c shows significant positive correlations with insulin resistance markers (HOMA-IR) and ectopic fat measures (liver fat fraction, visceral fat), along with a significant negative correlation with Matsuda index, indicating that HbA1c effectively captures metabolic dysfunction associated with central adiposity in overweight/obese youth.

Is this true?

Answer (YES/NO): NO